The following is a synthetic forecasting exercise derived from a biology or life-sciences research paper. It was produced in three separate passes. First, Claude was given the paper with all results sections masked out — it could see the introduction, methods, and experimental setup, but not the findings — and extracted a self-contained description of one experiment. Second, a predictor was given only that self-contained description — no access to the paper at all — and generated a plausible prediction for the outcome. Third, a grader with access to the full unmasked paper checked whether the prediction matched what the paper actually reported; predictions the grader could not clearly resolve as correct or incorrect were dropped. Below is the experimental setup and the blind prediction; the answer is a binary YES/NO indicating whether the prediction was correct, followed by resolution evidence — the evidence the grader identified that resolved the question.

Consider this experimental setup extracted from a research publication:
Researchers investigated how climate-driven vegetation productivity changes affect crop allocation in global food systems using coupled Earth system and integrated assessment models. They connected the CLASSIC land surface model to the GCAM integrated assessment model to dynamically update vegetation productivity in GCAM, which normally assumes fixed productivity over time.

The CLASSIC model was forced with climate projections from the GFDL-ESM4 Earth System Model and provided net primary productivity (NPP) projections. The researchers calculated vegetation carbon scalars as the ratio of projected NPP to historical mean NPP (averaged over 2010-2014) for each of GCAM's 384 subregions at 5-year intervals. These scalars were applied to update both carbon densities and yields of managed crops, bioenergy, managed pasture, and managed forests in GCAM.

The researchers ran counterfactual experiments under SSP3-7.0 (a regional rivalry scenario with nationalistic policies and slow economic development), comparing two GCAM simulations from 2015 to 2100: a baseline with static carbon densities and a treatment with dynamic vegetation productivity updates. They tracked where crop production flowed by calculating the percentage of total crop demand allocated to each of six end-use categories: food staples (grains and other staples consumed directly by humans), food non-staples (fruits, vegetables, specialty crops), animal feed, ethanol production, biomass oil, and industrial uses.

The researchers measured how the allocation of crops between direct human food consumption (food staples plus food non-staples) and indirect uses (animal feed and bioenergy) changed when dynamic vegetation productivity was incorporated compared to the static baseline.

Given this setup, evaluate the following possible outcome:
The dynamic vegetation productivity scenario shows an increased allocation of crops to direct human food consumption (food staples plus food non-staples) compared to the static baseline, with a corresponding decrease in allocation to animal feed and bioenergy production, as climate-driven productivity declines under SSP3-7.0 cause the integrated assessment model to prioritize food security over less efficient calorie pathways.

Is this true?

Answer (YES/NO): NO